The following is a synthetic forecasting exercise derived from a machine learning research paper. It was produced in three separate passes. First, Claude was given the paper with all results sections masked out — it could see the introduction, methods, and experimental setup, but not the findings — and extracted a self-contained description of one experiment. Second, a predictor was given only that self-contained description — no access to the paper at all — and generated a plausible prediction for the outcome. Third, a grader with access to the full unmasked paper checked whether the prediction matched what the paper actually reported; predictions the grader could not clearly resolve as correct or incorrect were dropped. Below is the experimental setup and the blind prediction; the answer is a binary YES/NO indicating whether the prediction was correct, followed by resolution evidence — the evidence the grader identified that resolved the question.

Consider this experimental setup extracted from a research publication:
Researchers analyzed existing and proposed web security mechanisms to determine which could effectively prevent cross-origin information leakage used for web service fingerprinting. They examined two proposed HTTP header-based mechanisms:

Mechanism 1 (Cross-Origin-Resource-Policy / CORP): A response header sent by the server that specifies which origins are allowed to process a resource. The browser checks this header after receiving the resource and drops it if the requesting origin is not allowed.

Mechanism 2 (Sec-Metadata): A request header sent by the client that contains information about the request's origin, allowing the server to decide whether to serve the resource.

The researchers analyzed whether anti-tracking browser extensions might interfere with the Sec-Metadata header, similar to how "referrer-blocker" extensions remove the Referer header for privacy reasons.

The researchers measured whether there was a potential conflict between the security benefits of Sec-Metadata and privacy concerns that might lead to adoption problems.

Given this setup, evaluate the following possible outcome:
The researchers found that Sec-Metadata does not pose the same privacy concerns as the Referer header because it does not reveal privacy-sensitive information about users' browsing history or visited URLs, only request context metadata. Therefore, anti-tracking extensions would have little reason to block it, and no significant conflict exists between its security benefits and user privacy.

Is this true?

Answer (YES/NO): NO